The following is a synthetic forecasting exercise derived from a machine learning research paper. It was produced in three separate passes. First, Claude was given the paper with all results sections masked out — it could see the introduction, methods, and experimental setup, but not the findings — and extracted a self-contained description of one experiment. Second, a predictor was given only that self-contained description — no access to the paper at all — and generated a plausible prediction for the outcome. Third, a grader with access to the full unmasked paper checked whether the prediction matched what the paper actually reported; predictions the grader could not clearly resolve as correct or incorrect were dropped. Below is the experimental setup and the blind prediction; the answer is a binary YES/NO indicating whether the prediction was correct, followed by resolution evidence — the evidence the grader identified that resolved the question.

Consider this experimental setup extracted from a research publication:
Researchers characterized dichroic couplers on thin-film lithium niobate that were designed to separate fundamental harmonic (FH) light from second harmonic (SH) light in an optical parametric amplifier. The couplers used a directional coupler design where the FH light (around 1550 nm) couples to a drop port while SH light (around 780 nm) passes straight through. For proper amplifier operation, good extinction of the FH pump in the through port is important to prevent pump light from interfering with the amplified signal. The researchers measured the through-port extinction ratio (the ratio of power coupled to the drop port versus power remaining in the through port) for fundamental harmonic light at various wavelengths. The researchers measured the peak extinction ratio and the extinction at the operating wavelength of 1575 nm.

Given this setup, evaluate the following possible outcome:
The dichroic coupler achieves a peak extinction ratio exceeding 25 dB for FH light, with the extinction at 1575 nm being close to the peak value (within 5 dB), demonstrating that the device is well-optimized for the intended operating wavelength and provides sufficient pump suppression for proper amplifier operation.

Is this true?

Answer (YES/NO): NO